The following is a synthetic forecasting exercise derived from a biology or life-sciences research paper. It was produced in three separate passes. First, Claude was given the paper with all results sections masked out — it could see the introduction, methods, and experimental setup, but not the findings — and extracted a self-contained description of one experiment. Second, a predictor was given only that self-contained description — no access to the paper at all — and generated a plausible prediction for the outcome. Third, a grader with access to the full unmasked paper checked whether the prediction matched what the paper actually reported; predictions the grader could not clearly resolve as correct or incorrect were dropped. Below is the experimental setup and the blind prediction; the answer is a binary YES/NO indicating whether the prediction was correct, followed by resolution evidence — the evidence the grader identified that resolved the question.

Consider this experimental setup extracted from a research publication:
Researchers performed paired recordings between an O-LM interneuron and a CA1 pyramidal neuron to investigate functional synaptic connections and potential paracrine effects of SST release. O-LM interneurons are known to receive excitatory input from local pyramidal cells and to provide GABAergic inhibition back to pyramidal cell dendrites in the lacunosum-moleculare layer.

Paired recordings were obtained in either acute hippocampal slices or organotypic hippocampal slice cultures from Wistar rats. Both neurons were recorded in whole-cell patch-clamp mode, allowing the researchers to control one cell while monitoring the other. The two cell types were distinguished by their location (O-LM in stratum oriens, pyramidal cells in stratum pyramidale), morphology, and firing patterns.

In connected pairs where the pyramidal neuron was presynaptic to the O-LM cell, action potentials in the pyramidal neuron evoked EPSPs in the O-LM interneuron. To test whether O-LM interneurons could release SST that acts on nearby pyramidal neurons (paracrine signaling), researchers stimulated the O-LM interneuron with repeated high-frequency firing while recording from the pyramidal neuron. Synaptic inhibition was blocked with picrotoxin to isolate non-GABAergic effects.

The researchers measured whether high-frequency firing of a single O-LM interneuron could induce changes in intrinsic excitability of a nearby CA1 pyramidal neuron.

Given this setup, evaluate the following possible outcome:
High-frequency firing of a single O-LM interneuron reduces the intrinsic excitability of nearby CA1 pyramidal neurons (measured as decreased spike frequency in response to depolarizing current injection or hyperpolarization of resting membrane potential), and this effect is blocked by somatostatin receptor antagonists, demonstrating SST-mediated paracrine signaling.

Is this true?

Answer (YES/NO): YES